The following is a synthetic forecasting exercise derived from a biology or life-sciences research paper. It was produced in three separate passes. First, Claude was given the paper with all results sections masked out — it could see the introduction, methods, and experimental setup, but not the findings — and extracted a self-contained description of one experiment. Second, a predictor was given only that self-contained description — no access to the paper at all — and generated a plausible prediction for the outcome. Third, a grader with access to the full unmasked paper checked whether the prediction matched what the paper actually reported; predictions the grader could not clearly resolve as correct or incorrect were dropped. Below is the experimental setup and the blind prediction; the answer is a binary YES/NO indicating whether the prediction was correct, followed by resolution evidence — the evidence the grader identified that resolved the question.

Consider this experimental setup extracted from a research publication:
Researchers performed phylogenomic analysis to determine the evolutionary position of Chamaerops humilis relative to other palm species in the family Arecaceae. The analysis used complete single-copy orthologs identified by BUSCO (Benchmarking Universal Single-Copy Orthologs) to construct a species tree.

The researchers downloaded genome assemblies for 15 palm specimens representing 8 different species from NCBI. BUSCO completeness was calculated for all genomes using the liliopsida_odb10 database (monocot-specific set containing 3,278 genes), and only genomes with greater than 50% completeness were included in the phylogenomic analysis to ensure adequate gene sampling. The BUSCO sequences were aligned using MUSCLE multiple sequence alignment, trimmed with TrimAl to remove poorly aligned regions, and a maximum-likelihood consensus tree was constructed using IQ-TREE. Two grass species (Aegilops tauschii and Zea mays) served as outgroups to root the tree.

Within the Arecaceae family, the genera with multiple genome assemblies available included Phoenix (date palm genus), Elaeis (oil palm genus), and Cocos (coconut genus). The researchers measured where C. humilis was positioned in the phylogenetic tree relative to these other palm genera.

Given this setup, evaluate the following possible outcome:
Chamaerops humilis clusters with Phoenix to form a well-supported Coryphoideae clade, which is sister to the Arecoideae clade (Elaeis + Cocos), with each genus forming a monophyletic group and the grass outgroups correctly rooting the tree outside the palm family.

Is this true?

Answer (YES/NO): NO